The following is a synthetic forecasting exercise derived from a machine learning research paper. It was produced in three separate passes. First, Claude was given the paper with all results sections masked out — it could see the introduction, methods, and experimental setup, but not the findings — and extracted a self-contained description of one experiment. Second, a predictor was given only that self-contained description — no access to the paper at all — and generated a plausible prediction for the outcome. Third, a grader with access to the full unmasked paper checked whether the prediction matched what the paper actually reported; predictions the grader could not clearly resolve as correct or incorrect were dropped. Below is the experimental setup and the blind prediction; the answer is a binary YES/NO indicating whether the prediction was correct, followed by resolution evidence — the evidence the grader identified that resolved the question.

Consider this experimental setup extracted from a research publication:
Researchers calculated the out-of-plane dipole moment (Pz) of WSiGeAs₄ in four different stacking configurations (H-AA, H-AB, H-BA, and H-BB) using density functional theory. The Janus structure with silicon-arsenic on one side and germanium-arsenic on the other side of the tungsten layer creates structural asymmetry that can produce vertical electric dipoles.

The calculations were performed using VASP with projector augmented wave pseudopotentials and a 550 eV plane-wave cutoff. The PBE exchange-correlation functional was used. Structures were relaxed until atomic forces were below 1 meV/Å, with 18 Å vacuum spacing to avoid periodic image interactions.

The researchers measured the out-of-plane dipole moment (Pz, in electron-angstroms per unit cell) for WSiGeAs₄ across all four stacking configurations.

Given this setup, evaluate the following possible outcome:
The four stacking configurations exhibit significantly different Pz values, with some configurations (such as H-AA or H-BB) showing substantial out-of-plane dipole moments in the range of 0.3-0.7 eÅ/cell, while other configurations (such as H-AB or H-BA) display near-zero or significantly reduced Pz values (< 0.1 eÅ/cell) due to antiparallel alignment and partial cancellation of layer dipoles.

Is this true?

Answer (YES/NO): NO